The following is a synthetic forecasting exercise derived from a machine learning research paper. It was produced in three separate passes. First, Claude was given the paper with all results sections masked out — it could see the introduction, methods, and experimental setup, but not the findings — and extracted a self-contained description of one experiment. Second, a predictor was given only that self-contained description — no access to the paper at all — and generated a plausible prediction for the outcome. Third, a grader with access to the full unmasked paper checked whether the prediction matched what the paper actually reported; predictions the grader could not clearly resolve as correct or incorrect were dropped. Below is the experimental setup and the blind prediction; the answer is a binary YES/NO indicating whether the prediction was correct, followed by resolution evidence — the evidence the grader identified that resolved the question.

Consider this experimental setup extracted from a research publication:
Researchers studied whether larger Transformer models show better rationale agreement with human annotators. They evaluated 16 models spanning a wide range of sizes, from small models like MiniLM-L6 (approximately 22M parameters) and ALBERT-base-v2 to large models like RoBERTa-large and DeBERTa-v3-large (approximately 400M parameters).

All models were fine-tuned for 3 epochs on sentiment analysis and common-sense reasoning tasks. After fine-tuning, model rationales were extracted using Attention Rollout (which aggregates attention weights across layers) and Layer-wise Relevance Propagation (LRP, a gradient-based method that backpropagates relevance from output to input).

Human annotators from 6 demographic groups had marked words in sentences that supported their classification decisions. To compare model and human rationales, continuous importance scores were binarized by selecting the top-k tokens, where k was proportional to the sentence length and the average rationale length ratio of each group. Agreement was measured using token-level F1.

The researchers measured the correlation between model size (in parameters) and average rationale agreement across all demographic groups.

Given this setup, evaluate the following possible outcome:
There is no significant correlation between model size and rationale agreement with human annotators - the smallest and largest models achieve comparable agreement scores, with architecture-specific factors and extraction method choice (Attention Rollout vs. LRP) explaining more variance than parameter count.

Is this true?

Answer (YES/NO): NO